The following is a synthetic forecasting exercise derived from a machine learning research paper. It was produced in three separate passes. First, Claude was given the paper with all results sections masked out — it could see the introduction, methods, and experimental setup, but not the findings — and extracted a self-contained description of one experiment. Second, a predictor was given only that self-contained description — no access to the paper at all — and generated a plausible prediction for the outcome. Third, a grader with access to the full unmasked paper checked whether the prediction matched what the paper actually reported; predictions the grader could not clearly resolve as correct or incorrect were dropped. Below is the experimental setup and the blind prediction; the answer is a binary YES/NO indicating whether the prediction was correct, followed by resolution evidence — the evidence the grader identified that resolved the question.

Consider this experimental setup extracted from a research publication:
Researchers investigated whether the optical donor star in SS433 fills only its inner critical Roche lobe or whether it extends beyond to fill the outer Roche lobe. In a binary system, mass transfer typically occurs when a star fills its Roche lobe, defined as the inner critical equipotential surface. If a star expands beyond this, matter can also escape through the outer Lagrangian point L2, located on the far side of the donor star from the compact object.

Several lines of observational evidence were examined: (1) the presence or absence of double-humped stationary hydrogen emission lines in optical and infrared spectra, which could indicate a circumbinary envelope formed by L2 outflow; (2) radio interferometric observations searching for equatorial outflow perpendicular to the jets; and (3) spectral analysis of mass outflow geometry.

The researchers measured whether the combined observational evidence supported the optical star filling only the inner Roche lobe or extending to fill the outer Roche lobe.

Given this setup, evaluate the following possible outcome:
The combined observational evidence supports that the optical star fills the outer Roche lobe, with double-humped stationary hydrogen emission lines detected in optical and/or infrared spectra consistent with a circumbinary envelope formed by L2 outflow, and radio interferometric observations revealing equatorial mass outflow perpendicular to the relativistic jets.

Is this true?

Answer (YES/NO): YES